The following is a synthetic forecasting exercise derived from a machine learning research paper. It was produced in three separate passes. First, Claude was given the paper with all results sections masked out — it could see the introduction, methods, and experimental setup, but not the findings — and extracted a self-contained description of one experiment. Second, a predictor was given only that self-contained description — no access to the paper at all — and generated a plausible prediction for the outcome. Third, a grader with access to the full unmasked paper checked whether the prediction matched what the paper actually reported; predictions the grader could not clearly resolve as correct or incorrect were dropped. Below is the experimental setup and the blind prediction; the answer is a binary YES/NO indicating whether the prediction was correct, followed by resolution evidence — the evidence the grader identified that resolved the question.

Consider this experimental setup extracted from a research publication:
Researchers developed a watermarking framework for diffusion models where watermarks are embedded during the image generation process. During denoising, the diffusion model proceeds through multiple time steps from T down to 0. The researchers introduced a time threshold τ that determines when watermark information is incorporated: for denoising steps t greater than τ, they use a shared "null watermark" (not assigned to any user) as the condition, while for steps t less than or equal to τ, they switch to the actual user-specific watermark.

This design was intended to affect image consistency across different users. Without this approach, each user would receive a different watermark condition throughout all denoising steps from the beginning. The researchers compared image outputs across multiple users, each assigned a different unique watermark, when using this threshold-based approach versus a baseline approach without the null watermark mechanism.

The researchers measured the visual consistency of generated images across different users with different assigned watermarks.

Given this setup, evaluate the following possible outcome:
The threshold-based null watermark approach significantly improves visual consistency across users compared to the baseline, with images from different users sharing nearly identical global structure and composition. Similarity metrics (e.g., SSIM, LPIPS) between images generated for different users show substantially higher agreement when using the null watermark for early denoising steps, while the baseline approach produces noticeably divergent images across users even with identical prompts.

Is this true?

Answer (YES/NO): NO